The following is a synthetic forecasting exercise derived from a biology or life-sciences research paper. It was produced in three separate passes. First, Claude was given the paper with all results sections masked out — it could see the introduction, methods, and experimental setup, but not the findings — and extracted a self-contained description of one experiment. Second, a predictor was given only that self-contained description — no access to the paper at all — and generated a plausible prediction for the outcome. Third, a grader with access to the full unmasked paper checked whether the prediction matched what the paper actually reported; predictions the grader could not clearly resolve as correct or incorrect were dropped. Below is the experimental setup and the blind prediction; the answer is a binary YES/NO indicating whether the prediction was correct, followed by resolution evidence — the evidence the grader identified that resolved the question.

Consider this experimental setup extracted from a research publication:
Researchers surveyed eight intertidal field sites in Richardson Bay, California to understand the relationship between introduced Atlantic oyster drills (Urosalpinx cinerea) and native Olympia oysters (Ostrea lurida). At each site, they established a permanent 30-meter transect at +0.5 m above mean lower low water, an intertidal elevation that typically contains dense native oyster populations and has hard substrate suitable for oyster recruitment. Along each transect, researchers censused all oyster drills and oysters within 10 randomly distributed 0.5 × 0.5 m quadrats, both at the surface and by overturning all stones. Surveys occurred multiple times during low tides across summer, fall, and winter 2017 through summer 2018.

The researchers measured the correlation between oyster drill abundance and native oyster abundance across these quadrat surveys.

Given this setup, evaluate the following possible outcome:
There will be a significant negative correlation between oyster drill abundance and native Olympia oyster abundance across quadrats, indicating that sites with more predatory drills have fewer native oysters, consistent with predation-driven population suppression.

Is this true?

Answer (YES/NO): YES